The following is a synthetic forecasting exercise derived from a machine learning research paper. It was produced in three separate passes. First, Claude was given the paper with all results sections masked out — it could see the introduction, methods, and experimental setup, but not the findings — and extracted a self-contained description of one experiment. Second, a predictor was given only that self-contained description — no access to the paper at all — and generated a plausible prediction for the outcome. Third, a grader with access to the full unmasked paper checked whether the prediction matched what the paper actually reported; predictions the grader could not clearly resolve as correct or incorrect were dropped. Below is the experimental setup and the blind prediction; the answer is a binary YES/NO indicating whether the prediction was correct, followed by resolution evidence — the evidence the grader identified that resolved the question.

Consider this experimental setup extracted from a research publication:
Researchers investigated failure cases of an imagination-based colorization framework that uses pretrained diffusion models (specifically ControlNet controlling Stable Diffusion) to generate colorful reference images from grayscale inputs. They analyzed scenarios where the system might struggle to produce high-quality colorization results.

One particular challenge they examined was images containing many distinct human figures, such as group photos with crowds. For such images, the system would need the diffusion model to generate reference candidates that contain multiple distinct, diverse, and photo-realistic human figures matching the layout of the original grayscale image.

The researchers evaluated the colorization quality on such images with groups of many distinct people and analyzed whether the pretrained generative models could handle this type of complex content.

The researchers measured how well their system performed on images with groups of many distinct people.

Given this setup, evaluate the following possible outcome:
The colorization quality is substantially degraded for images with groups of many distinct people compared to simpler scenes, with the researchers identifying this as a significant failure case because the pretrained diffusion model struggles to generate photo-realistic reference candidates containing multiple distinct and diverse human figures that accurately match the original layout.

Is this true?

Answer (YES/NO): YES